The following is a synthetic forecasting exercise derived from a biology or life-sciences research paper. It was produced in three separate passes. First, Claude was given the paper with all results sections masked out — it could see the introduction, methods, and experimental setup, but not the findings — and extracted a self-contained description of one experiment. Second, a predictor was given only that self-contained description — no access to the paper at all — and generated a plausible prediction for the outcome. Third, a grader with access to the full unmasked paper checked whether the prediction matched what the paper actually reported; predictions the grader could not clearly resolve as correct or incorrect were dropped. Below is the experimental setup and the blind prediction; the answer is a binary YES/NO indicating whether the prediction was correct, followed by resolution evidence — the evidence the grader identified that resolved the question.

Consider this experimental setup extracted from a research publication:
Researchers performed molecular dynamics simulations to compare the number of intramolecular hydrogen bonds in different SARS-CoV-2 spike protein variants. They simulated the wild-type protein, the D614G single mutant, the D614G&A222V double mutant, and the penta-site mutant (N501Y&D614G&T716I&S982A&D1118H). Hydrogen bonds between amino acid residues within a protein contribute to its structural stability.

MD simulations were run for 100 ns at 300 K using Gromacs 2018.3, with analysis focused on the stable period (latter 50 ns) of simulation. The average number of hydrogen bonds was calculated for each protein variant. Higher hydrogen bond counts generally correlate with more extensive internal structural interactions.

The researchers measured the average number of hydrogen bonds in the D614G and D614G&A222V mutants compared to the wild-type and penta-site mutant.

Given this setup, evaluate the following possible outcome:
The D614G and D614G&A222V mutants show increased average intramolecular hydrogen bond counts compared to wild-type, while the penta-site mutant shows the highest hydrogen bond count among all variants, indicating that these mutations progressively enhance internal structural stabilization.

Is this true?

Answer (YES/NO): NO